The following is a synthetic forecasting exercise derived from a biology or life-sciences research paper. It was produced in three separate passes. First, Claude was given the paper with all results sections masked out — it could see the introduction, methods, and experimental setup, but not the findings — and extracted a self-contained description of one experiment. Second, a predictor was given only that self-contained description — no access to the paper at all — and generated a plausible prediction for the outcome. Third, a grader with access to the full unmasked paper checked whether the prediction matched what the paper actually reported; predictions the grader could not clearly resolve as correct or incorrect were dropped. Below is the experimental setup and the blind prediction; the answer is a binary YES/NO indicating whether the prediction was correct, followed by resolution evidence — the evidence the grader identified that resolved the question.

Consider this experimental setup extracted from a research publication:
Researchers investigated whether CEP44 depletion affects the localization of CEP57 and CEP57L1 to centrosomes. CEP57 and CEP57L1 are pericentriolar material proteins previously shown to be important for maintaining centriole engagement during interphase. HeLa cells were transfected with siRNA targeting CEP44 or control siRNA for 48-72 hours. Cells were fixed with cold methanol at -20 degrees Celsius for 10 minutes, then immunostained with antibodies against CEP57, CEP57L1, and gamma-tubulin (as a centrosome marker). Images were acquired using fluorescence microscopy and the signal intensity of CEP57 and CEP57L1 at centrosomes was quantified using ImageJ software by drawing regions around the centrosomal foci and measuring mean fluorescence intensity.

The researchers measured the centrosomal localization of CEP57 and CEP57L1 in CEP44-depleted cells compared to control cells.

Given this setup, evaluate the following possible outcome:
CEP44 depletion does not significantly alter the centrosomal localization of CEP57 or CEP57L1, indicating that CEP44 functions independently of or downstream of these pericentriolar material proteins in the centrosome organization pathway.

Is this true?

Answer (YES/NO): NO